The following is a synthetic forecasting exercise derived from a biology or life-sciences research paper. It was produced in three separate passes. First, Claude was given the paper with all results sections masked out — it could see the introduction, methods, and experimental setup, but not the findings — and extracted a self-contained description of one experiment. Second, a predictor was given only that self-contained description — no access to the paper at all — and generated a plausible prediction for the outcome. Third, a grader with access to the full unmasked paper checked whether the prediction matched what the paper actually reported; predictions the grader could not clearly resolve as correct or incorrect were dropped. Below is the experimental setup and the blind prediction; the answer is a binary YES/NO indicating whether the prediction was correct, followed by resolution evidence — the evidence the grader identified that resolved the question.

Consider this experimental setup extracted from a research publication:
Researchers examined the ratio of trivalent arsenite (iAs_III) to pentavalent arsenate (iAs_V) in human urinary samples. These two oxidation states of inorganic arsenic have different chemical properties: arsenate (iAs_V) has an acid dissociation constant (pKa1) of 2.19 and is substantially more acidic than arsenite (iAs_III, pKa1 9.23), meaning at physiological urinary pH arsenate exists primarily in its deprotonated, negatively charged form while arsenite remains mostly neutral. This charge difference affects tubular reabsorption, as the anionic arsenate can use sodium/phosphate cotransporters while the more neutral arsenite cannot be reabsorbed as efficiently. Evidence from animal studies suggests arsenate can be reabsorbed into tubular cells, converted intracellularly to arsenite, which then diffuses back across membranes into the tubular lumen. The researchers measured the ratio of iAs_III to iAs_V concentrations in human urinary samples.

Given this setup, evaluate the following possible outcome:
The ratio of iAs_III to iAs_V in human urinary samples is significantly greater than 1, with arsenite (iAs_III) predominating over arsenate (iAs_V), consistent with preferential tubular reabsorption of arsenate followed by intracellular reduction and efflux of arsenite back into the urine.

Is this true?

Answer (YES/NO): YES